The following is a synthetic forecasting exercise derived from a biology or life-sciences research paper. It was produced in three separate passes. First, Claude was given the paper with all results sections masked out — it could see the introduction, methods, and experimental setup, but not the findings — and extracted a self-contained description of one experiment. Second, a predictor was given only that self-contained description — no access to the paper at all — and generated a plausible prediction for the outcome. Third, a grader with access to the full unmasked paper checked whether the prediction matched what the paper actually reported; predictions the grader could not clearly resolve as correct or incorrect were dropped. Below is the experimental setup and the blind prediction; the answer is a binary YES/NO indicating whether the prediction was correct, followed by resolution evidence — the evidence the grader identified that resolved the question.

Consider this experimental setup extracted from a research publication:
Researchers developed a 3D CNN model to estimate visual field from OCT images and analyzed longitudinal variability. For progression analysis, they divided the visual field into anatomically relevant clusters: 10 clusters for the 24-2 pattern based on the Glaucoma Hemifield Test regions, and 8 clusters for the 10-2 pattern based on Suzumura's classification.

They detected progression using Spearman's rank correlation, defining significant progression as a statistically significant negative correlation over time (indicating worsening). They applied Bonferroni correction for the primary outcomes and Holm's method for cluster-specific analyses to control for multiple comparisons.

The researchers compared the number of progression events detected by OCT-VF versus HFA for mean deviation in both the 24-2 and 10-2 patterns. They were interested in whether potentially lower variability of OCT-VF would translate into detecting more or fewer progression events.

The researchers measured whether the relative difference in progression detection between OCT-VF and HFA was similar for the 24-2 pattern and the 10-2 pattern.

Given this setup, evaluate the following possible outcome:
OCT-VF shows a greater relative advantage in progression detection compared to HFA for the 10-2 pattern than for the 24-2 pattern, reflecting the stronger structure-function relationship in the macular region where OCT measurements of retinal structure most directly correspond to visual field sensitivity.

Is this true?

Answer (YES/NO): NO